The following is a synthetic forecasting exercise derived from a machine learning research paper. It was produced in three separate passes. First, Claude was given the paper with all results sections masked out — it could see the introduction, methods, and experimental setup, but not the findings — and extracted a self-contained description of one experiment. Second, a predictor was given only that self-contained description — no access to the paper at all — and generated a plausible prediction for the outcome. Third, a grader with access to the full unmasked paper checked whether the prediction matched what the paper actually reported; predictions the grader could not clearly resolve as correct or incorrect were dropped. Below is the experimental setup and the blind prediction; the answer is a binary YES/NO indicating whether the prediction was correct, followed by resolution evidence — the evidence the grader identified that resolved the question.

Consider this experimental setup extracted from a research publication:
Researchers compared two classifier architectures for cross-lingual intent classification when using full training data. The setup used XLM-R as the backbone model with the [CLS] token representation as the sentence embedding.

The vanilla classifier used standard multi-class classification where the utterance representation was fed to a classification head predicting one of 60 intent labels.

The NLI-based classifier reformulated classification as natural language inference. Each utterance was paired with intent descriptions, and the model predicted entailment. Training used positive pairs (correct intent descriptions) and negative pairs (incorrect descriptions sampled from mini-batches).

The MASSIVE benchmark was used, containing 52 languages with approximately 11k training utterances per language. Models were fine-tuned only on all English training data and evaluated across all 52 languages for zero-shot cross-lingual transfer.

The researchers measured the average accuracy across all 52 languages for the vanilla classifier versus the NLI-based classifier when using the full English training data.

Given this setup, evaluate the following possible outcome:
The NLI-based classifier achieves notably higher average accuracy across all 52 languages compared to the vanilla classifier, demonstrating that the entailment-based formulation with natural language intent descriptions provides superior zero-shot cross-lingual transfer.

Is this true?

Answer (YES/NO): NO